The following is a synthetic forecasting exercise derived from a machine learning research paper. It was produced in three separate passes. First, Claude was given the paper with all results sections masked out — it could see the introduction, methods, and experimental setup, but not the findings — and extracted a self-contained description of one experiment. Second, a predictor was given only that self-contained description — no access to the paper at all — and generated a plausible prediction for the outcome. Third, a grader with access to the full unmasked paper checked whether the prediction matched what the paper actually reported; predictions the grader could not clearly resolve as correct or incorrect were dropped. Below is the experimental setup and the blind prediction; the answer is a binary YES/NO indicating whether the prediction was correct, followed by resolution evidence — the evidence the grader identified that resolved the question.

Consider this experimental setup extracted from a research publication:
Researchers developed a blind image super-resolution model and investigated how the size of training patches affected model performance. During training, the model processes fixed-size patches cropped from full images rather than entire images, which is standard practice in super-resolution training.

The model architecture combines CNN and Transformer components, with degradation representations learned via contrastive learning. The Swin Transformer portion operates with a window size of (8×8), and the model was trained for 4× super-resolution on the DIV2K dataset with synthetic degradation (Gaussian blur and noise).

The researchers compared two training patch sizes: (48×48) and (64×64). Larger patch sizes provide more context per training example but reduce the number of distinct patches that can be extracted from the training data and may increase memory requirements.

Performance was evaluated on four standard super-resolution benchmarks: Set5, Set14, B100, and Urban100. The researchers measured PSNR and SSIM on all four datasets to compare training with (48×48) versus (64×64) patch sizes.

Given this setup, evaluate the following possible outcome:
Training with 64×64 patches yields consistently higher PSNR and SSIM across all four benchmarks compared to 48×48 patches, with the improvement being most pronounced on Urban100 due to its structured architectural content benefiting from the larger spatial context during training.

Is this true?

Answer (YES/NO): NO